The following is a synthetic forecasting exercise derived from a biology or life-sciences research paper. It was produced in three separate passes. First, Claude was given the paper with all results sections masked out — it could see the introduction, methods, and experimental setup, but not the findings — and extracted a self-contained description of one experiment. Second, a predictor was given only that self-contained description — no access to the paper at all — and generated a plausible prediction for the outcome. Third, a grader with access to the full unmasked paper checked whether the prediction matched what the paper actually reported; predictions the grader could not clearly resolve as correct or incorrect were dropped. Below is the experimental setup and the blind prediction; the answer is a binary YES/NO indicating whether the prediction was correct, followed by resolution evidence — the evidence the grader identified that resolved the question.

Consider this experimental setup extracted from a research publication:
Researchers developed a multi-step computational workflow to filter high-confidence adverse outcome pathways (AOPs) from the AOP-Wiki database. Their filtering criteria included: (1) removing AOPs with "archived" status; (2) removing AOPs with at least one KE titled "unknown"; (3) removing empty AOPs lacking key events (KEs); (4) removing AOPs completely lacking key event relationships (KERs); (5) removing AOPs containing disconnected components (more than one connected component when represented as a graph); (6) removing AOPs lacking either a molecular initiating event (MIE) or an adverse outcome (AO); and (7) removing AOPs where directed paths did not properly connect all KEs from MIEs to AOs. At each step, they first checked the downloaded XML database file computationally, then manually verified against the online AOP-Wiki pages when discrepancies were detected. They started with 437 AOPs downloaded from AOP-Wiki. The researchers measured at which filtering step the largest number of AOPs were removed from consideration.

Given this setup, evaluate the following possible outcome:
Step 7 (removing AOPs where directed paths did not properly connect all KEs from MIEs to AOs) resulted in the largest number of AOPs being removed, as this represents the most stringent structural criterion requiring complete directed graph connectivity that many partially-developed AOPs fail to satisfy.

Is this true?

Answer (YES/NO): NO